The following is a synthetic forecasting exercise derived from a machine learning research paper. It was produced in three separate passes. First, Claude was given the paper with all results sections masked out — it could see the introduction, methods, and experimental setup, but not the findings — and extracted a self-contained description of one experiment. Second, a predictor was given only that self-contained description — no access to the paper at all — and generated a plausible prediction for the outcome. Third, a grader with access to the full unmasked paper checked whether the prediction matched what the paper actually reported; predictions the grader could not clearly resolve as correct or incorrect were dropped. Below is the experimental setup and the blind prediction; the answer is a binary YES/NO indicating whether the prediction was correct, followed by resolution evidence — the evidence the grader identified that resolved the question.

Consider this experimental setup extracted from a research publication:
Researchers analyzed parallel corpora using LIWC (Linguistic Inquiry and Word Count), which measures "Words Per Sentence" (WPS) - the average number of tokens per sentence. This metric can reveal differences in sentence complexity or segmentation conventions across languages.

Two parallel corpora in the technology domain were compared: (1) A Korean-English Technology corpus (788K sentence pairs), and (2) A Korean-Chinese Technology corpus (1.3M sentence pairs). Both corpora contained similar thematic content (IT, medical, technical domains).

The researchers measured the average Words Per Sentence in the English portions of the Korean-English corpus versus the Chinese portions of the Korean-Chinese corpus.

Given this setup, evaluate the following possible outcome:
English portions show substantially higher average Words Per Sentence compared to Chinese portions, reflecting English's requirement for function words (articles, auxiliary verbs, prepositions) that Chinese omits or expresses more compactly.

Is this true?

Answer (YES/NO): NO